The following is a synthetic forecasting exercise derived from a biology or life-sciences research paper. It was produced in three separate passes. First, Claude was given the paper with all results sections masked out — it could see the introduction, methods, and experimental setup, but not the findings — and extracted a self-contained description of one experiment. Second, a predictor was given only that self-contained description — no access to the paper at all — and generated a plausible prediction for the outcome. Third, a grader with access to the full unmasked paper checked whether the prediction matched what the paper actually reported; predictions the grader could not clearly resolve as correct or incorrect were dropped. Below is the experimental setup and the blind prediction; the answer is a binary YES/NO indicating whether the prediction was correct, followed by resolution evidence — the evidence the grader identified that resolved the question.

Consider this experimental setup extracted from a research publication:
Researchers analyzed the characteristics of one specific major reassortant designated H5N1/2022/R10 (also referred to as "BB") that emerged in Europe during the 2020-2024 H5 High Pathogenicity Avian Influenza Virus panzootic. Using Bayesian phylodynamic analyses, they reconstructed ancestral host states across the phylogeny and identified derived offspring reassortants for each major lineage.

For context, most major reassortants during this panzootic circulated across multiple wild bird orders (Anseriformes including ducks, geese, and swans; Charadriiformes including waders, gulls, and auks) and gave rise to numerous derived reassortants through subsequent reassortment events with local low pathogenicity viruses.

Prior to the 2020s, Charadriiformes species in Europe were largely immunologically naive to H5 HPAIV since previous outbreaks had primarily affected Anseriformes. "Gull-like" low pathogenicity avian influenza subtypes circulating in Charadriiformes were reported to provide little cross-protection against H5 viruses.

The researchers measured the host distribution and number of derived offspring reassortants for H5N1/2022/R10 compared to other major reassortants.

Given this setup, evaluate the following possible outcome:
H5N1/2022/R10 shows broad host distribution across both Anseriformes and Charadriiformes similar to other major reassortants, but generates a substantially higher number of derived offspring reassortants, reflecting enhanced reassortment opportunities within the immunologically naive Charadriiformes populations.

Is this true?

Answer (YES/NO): NO